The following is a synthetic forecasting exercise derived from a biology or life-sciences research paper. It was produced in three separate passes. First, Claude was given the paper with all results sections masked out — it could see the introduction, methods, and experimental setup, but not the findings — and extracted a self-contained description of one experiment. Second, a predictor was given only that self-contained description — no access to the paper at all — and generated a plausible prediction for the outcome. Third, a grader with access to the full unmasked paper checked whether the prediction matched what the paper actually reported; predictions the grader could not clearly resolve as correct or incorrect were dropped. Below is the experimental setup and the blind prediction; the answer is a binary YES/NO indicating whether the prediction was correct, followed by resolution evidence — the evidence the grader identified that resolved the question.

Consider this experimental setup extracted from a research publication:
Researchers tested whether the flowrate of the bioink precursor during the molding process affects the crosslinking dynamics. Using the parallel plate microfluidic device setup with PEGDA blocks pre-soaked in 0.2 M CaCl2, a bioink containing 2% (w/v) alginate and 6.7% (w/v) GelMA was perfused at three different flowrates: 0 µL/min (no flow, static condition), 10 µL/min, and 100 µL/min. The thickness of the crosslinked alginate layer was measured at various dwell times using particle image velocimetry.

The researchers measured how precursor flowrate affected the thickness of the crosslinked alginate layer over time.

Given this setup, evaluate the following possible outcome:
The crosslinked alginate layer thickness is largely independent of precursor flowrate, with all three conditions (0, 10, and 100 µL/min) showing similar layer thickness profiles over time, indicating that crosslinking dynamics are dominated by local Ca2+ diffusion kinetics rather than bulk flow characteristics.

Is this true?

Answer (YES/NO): YES